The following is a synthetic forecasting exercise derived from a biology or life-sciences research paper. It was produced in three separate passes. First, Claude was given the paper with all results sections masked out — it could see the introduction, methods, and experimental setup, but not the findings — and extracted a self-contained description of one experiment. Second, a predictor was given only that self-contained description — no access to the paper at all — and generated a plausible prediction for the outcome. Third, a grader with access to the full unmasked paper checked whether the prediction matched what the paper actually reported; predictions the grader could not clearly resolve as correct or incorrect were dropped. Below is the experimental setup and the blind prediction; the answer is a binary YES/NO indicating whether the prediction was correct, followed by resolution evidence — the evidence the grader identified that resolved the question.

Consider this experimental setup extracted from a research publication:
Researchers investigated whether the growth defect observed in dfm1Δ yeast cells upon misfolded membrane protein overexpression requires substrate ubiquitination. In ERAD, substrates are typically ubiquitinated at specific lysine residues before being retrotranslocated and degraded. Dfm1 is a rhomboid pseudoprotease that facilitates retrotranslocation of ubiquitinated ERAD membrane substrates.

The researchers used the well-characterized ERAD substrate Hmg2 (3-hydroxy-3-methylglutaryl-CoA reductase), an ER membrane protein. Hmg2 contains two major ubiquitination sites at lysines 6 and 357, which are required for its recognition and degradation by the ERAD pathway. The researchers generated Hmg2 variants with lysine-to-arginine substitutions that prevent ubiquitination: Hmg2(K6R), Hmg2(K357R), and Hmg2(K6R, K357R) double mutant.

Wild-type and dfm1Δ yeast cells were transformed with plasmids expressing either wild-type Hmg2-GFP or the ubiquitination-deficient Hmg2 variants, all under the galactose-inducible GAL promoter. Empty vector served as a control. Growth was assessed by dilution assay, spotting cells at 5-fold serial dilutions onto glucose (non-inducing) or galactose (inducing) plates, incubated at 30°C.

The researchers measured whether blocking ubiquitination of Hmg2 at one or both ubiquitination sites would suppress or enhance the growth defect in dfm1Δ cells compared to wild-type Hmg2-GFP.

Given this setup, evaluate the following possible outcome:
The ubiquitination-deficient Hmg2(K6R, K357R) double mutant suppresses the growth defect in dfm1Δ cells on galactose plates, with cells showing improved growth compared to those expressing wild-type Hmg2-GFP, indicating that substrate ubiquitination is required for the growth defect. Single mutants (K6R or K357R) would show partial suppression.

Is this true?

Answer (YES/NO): NO